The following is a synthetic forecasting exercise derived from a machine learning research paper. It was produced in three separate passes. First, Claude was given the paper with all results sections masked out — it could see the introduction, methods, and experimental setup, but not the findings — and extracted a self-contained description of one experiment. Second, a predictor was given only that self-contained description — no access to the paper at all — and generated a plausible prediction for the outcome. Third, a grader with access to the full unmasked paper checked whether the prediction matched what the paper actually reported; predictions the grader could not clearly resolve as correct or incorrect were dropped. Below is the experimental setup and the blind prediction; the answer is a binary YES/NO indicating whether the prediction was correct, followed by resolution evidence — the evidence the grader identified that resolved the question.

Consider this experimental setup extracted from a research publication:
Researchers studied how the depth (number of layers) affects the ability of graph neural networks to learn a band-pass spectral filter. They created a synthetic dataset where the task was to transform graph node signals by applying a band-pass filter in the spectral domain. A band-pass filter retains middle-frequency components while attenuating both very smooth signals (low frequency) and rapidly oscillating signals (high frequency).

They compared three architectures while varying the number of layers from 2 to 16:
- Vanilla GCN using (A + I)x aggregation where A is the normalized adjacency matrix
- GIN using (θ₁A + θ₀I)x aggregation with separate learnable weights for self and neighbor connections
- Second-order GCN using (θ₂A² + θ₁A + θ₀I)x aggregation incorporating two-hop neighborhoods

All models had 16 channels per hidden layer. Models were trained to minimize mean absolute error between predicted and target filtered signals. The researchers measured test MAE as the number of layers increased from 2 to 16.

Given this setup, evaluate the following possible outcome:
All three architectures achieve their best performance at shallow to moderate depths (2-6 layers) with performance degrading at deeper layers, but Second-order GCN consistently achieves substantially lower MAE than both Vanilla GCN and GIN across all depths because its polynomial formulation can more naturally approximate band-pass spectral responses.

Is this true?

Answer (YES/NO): NO